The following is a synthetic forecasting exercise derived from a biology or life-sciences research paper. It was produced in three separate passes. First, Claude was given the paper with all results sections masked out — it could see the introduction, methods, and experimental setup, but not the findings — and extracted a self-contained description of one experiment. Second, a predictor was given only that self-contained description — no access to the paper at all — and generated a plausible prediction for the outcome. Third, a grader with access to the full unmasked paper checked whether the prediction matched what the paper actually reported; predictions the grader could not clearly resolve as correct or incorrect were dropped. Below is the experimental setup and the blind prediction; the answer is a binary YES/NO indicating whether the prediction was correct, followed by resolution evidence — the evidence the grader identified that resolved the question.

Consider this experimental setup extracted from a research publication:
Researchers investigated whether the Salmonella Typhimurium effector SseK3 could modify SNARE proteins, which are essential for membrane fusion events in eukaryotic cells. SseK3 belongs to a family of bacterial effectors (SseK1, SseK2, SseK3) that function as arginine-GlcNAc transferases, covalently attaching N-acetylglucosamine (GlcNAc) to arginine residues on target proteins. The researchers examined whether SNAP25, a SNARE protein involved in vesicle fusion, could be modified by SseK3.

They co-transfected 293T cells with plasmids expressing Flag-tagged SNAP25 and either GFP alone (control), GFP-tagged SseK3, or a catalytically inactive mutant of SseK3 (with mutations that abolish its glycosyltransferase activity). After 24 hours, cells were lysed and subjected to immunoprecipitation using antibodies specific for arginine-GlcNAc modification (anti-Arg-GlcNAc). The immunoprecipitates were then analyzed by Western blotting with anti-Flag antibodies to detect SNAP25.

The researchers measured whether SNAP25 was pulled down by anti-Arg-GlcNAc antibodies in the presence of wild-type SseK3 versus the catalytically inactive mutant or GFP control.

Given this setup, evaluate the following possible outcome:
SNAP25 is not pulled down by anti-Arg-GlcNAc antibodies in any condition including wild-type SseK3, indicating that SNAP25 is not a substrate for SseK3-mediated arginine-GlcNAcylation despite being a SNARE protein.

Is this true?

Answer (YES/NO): NO